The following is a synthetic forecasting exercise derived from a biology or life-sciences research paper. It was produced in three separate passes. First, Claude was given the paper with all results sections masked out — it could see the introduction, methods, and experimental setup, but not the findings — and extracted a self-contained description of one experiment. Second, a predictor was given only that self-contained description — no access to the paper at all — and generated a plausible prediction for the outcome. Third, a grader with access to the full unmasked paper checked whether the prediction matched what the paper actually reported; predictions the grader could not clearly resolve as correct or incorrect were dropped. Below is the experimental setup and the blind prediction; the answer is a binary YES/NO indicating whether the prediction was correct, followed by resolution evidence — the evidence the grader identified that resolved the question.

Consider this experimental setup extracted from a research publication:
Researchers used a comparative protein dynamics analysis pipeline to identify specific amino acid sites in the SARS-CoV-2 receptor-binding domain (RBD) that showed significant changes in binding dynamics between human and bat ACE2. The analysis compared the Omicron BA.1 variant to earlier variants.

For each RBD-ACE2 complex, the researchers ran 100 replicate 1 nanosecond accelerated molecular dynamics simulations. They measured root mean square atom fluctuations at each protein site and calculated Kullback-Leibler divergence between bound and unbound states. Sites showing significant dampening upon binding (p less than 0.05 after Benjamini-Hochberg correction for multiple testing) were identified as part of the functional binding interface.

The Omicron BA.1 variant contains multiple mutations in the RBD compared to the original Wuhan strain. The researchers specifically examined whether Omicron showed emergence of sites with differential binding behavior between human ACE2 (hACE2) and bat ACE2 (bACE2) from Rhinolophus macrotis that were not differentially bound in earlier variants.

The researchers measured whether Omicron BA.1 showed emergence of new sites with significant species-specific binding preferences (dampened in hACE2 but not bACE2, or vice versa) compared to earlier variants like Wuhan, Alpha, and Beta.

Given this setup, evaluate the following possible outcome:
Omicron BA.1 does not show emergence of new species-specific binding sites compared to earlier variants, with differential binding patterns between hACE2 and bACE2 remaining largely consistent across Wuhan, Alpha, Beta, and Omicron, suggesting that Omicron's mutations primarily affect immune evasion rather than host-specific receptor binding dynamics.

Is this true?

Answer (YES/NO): NO